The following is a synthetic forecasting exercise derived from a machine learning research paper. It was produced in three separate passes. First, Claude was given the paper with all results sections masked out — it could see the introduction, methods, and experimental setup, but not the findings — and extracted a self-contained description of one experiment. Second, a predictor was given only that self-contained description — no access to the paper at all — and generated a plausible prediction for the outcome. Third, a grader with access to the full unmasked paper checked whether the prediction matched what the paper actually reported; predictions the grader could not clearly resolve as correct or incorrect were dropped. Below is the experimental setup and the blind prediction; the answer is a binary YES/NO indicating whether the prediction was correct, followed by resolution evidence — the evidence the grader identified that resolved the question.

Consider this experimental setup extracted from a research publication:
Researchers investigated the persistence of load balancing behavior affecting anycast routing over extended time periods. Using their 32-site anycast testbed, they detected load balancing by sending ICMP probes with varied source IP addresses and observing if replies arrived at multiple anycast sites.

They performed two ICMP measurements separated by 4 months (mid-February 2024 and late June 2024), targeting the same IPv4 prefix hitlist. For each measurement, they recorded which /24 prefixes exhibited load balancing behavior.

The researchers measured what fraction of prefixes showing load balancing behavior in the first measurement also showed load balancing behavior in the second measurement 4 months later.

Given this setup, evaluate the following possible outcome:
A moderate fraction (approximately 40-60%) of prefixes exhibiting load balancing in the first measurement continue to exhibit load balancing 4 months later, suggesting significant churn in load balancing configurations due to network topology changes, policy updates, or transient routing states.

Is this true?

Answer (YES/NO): YES